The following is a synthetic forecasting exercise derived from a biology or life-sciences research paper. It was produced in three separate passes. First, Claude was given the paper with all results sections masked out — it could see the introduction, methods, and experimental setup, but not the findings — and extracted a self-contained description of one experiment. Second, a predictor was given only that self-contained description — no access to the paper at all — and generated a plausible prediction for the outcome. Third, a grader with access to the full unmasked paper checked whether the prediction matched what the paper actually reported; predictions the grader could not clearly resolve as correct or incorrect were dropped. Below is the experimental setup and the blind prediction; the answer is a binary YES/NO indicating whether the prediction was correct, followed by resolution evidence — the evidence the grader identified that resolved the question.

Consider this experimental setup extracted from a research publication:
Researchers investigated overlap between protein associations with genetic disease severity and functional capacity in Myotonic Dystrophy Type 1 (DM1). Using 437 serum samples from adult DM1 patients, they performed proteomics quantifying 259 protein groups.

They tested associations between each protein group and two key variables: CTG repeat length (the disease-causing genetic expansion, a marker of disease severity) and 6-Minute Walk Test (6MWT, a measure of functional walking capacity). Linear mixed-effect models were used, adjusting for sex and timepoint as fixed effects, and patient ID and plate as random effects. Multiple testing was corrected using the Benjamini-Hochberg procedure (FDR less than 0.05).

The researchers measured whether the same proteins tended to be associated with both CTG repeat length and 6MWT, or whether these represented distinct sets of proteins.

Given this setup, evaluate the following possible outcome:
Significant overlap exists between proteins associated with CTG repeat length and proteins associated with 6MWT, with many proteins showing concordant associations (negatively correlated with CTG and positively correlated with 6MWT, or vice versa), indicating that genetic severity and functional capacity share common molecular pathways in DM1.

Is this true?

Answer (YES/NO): YES